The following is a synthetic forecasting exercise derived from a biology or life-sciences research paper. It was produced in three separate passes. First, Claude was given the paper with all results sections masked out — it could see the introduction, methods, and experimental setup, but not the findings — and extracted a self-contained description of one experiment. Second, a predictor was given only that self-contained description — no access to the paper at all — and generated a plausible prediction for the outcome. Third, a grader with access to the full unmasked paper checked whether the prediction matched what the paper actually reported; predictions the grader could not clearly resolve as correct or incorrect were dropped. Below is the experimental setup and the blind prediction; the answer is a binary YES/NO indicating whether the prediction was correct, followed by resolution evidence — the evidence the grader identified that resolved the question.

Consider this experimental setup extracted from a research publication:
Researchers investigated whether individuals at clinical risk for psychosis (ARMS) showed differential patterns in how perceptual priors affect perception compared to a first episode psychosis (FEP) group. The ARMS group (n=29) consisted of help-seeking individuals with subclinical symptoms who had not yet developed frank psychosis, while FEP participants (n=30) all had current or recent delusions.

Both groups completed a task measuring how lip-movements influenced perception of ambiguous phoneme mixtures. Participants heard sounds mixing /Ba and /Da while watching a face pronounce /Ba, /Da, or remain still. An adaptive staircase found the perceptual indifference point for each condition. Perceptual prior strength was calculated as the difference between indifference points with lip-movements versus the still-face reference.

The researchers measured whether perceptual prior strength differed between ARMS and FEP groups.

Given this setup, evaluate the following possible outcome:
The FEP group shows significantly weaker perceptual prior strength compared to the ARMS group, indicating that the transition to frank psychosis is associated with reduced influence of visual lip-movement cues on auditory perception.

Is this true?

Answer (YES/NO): NO